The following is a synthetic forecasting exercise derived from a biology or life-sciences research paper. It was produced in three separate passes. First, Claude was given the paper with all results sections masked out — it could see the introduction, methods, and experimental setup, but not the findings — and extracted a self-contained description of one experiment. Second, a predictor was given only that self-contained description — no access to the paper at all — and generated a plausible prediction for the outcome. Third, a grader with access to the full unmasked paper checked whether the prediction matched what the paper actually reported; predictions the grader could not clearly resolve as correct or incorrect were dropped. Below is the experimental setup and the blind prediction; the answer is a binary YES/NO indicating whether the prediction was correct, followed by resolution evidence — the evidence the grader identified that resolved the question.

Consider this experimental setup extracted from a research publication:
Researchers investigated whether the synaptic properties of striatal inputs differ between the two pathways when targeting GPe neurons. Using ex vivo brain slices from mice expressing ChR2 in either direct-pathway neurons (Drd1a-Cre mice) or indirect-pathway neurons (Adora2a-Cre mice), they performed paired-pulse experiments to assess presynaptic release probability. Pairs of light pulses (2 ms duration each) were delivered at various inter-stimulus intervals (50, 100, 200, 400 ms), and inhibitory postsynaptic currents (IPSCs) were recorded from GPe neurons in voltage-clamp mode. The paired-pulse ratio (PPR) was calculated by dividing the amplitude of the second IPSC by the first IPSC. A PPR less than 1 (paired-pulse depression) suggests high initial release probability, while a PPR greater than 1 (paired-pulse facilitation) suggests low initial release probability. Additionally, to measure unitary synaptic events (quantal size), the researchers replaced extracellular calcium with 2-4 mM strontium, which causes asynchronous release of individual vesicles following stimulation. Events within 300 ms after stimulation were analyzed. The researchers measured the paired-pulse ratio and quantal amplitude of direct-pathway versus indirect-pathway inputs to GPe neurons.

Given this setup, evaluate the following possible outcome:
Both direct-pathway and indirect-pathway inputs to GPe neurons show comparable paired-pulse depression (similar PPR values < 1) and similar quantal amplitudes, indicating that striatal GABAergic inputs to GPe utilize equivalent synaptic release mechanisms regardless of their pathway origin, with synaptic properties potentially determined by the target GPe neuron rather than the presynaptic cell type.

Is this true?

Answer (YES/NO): NO